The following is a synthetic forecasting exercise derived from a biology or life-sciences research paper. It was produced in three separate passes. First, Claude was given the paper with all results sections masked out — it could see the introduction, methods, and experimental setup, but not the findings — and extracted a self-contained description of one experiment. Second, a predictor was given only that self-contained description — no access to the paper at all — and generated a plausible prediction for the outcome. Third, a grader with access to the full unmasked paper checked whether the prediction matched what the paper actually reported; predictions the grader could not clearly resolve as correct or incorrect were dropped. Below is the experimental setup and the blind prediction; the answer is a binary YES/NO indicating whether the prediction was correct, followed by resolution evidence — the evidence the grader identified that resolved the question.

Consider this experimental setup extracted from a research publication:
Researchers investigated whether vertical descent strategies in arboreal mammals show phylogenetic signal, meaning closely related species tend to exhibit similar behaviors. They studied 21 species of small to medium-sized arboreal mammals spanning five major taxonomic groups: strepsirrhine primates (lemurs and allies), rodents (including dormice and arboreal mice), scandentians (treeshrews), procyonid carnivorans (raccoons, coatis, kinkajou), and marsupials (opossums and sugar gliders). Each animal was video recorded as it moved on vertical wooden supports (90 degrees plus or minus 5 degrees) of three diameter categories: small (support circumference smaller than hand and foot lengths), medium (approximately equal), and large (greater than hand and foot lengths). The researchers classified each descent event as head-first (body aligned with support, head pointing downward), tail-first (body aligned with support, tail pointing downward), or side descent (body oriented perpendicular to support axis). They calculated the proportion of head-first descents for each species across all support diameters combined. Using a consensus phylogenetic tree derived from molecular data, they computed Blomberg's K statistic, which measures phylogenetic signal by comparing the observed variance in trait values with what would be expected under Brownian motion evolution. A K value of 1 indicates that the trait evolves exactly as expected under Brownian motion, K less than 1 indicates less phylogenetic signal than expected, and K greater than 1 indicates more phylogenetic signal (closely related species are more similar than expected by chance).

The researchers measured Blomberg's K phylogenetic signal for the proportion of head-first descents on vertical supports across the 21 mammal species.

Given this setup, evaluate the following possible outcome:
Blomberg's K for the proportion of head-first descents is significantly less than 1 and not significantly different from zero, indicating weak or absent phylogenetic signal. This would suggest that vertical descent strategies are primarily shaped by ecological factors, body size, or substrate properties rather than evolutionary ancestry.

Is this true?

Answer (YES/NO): NO